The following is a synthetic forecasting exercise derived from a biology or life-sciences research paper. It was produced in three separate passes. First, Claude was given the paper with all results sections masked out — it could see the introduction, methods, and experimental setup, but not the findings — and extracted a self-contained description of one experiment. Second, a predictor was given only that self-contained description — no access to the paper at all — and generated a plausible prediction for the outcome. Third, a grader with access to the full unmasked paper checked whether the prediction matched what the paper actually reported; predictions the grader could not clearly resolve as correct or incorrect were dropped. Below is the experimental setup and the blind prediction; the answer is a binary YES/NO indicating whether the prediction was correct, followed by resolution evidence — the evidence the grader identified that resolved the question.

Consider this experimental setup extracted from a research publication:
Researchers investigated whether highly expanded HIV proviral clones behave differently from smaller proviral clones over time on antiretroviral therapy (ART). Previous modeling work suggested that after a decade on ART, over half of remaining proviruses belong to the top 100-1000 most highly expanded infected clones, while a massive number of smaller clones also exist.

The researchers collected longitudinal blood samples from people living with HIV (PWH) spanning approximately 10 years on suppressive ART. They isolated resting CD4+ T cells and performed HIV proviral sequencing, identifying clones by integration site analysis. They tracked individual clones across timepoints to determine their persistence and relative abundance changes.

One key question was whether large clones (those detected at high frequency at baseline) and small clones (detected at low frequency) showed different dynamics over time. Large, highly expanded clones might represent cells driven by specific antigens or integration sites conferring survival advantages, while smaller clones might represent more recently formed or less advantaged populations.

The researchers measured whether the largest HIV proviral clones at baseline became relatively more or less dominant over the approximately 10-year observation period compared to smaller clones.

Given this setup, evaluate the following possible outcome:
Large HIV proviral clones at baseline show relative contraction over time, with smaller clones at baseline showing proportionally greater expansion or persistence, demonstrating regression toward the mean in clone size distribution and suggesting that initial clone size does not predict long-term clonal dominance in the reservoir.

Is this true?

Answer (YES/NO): NO